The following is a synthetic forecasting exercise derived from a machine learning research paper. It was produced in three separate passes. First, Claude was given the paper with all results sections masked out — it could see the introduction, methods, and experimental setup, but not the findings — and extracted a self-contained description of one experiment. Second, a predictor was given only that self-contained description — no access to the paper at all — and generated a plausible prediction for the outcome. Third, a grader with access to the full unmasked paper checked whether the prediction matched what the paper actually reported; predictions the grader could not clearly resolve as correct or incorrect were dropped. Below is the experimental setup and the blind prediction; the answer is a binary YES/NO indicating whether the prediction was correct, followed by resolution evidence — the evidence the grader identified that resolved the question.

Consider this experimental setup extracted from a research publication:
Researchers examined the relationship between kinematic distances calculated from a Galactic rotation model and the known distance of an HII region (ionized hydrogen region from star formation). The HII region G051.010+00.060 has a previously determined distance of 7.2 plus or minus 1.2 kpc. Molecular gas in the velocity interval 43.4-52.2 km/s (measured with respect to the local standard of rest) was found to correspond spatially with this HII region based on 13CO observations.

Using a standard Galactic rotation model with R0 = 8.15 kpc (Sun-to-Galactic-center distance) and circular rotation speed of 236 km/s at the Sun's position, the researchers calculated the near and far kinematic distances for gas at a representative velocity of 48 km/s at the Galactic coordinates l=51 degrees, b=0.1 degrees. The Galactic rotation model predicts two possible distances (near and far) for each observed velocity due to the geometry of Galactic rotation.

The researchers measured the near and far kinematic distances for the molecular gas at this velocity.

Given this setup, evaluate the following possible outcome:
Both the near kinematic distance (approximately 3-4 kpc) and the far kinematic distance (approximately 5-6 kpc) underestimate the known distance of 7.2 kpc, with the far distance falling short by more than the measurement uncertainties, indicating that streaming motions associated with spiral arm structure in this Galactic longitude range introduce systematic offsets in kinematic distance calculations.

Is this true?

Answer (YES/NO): NO